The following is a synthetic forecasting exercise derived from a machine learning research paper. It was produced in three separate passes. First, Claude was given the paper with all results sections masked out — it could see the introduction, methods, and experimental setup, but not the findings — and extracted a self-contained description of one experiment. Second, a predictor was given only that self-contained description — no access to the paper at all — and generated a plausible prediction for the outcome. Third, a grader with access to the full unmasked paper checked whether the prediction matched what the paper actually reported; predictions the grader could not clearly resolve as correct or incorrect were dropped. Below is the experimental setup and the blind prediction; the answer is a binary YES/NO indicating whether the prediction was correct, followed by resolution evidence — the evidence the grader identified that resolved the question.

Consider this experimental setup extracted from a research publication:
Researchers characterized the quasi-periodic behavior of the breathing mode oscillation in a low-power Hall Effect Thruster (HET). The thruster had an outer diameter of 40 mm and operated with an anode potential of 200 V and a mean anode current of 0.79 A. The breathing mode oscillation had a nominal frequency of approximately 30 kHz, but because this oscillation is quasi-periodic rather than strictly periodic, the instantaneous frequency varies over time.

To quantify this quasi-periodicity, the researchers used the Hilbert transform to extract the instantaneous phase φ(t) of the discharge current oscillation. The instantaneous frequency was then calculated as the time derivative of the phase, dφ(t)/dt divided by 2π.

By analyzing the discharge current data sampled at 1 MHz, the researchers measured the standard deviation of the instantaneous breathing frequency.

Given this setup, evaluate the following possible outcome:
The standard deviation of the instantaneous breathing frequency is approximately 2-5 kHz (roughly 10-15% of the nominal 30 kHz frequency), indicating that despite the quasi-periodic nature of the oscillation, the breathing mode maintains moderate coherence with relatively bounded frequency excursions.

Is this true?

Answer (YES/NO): YES